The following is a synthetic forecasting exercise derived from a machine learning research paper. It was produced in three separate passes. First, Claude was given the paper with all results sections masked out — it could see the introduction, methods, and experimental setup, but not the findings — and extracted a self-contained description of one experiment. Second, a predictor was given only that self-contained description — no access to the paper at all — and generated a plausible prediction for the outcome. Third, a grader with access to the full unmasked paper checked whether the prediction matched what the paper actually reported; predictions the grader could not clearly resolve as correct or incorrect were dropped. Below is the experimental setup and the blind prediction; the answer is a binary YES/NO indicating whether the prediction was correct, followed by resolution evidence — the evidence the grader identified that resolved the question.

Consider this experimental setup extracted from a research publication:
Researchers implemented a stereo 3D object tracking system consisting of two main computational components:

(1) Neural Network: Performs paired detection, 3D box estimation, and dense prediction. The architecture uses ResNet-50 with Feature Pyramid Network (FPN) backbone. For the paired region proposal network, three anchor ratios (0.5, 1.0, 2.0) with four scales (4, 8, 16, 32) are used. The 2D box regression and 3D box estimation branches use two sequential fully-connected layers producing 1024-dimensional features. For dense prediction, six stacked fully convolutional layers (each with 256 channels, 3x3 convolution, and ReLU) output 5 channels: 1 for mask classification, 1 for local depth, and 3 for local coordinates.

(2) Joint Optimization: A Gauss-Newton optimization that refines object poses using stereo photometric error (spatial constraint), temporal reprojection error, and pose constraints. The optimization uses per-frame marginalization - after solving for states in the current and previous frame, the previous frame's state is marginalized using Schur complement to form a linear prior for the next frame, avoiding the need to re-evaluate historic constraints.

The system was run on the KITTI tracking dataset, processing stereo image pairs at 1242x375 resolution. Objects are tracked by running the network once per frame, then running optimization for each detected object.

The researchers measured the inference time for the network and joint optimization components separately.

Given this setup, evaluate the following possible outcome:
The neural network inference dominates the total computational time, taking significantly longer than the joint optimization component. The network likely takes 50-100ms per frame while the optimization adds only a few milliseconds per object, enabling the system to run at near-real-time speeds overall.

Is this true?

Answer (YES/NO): NO